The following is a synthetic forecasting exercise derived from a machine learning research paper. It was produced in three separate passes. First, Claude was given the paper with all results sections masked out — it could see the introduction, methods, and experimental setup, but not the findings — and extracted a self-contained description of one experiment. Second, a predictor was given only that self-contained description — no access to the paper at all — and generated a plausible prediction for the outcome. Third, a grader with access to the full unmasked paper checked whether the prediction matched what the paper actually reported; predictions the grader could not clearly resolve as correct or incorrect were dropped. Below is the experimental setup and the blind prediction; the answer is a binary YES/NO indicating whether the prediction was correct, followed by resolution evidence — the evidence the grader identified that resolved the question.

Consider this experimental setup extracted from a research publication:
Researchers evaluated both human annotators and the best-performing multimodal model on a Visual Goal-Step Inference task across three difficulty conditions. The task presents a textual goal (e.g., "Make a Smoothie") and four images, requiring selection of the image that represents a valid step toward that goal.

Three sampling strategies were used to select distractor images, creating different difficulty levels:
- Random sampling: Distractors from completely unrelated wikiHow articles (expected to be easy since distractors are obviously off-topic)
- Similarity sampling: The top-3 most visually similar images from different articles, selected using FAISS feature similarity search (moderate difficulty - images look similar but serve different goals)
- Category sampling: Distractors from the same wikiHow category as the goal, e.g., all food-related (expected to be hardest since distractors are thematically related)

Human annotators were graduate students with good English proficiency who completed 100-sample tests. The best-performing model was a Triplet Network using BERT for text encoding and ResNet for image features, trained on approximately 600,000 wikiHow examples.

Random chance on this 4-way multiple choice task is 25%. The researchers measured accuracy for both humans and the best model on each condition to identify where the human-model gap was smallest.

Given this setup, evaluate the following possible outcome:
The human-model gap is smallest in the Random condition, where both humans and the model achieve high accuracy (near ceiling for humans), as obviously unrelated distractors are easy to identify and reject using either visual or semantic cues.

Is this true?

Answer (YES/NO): NO